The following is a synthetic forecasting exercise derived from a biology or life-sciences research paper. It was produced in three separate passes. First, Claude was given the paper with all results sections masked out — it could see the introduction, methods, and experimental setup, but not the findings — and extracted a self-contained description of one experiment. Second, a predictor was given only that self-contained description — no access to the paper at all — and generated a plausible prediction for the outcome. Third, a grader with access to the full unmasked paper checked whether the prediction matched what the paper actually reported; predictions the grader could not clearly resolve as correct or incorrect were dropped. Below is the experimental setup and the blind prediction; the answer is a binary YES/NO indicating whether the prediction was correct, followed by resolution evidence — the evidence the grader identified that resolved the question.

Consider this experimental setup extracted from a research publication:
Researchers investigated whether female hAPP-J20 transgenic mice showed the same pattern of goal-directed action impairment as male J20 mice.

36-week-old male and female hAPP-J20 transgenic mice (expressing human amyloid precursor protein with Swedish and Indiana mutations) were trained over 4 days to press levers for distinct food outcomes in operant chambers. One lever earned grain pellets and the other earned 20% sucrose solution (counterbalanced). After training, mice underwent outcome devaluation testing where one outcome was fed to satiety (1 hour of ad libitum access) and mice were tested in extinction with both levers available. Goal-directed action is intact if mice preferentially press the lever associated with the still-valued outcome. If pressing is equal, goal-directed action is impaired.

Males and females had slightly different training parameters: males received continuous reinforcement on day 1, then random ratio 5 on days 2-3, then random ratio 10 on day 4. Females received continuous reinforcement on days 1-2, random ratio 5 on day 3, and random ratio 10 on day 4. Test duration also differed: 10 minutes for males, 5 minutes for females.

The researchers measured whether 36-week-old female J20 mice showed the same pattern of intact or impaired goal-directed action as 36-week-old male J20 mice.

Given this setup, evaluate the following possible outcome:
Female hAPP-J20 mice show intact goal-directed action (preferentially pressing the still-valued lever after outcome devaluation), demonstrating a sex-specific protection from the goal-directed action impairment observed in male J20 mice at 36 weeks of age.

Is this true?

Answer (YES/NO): NO